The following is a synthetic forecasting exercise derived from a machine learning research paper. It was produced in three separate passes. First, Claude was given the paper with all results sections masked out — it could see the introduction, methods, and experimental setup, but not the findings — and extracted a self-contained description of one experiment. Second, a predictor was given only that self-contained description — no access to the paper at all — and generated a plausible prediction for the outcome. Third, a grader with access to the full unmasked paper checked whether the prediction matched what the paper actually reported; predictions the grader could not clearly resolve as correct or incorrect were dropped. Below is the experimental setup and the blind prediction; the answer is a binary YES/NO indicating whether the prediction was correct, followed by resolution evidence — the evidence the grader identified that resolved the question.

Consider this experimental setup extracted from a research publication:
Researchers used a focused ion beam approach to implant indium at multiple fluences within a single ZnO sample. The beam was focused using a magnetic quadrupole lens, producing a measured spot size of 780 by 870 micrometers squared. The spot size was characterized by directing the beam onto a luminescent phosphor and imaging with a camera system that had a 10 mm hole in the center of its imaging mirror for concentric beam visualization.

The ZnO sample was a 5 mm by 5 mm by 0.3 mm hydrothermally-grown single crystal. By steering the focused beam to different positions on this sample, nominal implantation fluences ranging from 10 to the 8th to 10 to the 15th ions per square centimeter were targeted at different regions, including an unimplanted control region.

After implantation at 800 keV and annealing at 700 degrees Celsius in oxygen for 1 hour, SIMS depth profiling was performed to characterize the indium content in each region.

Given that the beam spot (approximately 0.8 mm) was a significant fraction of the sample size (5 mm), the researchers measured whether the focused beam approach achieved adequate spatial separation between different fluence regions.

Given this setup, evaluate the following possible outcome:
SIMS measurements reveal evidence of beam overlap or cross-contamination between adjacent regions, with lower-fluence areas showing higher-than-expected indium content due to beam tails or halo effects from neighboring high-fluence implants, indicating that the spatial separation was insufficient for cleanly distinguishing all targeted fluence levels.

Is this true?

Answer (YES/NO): YES